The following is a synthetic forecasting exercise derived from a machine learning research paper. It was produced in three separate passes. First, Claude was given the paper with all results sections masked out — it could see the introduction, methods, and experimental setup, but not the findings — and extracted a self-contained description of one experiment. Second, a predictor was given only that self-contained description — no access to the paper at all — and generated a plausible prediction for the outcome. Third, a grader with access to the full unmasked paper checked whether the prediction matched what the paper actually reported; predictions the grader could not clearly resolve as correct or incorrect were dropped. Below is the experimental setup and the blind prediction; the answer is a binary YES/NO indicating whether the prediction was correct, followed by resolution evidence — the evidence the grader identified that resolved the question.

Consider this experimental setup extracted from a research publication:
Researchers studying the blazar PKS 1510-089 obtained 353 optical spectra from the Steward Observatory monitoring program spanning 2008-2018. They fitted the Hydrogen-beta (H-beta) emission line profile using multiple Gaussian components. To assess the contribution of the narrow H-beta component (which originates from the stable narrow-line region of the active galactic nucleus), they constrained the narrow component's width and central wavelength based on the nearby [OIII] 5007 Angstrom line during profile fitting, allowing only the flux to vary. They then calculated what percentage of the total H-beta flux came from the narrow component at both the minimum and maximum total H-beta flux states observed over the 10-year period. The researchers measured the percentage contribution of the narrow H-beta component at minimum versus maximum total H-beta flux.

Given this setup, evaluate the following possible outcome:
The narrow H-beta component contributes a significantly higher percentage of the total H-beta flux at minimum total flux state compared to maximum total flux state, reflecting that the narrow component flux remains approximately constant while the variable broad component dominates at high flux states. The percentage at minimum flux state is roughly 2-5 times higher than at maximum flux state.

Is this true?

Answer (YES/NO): YES